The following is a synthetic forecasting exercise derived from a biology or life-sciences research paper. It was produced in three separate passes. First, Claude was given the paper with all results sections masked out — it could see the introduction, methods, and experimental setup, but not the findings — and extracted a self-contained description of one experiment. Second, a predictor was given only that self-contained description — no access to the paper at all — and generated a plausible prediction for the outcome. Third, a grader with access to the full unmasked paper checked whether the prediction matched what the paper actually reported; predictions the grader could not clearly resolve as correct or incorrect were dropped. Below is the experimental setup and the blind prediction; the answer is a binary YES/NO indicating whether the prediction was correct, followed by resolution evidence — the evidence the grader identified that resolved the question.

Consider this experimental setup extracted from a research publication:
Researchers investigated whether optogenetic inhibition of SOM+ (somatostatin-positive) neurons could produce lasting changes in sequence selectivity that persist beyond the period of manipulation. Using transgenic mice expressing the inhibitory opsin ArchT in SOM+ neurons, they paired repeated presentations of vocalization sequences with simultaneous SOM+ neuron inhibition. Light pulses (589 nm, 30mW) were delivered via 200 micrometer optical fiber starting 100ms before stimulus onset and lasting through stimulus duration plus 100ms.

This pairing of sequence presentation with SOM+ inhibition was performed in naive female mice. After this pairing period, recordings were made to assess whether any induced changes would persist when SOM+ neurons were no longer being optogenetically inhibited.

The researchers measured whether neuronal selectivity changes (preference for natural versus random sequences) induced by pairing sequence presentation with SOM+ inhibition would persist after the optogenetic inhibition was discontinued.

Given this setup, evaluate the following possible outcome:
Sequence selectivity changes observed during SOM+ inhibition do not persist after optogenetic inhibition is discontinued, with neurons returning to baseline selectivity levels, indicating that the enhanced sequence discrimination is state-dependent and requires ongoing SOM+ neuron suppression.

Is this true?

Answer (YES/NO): NO